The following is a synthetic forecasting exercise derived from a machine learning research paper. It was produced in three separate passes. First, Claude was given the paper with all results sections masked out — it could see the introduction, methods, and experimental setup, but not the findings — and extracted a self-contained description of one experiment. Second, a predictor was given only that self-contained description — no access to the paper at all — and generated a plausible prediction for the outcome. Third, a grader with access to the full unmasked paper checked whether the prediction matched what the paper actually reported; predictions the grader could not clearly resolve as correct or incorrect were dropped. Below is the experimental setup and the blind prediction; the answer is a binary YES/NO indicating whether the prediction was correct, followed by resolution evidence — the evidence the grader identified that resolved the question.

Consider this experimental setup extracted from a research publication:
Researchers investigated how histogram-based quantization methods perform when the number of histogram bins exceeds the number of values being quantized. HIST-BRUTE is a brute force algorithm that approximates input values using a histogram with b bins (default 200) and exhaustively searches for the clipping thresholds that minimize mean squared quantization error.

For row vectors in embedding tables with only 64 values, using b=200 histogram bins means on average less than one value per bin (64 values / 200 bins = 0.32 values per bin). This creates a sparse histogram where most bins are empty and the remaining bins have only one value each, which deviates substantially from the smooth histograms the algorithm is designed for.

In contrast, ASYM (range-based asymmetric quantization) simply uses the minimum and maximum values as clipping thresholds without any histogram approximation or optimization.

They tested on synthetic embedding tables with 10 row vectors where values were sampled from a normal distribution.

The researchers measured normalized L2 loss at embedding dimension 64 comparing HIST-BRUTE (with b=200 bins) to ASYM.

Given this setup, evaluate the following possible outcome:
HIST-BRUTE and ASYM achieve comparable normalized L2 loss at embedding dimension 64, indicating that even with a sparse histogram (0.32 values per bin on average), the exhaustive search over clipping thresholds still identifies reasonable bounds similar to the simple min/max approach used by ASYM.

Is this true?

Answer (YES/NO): NO